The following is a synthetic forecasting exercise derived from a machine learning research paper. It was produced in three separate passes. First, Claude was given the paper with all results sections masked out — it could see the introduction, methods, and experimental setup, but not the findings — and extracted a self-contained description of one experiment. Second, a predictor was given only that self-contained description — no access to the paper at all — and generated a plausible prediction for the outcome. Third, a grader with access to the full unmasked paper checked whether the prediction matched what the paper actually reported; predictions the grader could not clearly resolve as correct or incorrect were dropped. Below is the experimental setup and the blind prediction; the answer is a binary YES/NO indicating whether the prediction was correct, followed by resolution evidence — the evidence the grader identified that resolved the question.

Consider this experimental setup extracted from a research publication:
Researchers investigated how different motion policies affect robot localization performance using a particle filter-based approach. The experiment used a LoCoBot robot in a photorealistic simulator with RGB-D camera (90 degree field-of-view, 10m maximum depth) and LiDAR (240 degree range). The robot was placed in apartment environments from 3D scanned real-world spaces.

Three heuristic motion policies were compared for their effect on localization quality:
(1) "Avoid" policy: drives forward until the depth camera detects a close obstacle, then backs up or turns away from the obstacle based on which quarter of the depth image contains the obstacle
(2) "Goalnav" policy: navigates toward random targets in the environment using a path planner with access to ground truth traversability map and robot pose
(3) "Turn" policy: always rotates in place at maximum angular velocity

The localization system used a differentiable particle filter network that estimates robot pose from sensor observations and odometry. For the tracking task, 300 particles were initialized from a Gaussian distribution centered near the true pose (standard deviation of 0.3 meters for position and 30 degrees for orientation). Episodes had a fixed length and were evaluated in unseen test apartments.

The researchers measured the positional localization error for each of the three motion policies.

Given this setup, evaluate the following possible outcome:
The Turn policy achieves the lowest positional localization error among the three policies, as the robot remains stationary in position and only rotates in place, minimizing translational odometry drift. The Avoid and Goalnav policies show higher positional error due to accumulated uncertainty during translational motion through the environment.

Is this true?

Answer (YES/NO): YES